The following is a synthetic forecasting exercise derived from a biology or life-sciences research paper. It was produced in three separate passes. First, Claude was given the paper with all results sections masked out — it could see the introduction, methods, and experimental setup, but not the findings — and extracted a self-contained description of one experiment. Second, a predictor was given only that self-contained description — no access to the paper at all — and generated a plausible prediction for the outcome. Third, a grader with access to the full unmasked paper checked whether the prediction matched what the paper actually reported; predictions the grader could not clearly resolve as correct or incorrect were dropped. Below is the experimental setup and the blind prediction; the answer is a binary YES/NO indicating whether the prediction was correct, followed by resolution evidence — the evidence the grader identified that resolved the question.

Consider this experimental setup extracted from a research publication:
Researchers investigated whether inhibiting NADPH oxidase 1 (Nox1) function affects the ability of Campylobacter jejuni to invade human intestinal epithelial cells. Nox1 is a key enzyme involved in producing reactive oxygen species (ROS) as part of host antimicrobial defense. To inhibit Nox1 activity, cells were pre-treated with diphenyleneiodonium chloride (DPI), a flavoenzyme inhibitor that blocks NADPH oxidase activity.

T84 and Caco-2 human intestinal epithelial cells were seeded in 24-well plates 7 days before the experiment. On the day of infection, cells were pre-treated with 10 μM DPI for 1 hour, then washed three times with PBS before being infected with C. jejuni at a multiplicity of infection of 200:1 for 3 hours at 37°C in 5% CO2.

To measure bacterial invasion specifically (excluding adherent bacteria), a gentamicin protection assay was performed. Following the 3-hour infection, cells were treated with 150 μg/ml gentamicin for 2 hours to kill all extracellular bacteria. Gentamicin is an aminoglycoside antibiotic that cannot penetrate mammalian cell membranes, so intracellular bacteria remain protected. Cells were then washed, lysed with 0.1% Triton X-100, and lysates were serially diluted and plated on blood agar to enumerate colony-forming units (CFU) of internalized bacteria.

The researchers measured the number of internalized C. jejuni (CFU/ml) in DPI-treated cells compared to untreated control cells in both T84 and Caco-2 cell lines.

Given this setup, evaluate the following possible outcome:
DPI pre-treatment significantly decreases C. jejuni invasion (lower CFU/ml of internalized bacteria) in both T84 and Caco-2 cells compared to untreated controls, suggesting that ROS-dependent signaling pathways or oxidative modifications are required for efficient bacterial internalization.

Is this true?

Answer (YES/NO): YES